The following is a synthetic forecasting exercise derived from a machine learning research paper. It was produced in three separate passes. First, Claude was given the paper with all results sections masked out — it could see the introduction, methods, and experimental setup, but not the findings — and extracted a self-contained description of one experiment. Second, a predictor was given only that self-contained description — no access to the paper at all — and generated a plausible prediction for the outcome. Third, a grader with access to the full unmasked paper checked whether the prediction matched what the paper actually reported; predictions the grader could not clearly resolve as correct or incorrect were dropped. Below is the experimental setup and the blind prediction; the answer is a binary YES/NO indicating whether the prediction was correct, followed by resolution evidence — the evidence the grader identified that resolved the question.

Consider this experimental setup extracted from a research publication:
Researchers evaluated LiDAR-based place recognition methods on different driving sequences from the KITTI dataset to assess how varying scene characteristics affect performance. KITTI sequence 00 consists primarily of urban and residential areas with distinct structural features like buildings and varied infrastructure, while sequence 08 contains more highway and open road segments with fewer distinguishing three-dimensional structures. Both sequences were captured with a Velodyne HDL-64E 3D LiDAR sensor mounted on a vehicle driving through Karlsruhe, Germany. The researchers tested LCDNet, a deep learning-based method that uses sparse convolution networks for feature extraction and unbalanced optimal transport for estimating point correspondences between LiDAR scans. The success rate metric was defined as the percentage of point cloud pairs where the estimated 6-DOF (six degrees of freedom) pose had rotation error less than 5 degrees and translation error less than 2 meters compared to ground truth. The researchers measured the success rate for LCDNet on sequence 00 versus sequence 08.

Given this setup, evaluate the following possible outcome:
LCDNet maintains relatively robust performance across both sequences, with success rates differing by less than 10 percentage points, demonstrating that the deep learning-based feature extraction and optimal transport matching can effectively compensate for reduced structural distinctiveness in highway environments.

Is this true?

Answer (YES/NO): NO